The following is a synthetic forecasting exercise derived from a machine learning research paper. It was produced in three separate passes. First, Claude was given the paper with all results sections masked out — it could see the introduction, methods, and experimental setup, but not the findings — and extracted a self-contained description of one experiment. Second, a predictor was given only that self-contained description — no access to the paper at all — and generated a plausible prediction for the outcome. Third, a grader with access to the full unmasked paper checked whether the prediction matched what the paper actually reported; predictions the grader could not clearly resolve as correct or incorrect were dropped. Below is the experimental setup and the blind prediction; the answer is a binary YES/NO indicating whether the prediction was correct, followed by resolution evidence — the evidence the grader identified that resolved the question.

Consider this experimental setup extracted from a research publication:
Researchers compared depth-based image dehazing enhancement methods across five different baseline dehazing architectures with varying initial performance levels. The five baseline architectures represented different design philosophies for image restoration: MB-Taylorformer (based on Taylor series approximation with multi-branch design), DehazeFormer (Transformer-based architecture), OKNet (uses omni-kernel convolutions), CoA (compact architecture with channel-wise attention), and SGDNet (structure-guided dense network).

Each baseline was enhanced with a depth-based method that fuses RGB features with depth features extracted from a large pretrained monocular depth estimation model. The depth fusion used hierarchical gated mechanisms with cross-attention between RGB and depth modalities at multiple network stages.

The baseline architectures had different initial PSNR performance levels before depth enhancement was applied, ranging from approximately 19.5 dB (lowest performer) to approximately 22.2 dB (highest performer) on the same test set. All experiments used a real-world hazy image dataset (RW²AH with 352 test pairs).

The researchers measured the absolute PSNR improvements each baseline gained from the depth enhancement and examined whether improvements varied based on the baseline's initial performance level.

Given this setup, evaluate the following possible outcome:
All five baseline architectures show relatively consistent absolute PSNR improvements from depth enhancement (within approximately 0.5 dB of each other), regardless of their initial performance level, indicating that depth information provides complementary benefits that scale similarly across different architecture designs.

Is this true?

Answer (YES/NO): NO